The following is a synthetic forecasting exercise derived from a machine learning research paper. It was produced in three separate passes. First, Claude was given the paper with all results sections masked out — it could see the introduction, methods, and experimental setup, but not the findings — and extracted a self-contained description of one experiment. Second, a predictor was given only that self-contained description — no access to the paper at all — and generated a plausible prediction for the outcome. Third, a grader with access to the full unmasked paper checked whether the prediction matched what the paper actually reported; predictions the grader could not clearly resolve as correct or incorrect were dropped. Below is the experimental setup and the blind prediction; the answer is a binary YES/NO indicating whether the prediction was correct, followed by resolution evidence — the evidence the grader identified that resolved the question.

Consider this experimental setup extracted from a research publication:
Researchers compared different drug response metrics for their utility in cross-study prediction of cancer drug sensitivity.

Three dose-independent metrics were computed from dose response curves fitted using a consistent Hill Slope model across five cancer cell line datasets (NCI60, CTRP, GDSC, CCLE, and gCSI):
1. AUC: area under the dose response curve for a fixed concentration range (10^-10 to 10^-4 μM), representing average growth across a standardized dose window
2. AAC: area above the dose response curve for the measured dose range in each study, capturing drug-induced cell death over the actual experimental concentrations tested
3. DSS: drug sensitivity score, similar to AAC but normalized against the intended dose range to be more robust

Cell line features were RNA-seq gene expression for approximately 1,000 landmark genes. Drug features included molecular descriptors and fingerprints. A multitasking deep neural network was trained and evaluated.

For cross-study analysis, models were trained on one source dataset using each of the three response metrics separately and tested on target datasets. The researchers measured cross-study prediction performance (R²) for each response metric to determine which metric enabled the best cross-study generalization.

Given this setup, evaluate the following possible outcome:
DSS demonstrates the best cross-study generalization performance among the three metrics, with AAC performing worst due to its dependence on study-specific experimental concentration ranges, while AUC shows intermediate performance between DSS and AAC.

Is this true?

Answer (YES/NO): NO